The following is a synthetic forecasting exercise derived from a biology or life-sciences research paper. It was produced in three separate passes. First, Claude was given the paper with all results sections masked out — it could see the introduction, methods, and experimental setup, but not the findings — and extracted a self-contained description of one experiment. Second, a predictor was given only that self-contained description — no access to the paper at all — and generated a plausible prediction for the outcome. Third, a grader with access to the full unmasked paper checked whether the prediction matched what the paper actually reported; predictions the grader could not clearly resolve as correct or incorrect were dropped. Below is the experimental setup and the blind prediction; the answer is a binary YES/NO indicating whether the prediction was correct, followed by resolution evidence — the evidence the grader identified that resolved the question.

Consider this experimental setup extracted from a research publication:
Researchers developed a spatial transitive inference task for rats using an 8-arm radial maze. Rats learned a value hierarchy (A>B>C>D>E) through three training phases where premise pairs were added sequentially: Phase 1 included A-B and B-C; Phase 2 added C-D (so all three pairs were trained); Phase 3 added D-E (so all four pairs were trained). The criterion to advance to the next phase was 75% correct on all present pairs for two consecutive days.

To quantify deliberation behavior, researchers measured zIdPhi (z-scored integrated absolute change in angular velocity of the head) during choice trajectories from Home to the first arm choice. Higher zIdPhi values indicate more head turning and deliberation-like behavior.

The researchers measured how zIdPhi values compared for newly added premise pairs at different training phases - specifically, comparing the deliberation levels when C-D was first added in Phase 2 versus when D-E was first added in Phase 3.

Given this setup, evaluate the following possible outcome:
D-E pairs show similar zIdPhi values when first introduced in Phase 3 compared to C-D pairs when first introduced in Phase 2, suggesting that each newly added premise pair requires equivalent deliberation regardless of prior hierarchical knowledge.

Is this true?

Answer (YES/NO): NO